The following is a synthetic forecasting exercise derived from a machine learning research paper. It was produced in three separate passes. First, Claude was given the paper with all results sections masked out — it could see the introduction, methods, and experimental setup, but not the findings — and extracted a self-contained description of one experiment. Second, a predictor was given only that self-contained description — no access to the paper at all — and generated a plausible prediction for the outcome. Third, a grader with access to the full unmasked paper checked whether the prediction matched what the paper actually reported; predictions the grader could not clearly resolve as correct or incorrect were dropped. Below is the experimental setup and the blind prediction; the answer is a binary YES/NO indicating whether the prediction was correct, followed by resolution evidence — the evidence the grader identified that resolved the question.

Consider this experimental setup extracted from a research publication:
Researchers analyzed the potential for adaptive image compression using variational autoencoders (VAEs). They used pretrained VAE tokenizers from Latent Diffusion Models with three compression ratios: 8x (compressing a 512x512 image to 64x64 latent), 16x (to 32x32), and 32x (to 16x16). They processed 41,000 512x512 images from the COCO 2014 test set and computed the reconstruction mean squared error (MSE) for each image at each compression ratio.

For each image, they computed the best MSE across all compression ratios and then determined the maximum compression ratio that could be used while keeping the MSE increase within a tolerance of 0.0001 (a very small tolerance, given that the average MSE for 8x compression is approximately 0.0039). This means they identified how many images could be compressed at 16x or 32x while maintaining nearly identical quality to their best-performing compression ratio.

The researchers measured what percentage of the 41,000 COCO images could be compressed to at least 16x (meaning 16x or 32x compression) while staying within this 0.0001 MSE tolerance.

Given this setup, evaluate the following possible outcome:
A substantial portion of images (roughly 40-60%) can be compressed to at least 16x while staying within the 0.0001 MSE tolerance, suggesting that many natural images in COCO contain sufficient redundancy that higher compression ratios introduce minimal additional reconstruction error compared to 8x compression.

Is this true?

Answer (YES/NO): YES